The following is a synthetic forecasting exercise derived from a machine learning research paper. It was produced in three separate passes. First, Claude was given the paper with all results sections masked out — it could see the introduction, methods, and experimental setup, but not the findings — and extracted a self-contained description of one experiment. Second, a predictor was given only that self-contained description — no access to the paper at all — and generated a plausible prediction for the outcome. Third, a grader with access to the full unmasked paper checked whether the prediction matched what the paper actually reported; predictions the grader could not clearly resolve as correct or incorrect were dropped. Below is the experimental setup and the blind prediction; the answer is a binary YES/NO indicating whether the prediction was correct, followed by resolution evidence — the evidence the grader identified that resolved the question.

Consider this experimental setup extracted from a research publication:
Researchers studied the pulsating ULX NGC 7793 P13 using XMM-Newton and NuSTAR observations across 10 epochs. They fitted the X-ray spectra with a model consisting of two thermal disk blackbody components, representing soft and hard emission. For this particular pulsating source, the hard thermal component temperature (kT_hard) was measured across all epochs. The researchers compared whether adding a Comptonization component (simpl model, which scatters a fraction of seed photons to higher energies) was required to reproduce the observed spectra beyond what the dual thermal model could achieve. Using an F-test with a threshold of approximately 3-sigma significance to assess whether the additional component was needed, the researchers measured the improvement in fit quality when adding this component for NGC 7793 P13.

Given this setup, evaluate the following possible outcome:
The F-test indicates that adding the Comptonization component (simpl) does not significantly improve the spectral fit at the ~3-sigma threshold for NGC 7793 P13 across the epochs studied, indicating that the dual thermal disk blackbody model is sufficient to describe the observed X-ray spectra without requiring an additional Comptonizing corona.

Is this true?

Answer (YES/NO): YES